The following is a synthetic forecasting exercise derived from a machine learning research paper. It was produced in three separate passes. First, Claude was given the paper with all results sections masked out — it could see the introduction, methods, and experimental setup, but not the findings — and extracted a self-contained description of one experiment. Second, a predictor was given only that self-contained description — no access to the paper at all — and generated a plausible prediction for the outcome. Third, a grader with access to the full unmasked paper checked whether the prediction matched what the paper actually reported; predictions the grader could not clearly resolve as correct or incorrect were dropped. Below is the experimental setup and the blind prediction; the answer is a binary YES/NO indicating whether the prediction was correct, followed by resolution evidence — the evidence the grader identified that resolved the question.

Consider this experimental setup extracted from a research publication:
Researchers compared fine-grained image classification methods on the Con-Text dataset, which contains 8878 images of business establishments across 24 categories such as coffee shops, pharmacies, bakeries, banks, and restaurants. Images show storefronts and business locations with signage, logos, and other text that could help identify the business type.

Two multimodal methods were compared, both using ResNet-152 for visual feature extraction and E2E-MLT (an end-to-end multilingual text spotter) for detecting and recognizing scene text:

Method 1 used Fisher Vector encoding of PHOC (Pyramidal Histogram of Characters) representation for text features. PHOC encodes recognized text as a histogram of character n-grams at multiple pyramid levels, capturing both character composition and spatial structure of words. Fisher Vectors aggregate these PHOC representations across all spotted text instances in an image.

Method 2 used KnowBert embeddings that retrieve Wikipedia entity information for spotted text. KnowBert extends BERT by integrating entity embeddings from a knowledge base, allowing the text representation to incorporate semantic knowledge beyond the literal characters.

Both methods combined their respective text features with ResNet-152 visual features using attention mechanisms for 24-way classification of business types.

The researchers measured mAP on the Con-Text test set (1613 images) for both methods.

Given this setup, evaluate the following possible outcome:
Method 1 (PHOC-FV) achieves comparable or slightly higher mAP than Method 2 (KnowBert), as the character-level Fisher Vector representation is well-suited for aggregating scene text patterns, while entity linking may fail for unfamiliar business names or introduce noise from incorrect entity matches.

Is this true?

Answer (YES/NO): NO